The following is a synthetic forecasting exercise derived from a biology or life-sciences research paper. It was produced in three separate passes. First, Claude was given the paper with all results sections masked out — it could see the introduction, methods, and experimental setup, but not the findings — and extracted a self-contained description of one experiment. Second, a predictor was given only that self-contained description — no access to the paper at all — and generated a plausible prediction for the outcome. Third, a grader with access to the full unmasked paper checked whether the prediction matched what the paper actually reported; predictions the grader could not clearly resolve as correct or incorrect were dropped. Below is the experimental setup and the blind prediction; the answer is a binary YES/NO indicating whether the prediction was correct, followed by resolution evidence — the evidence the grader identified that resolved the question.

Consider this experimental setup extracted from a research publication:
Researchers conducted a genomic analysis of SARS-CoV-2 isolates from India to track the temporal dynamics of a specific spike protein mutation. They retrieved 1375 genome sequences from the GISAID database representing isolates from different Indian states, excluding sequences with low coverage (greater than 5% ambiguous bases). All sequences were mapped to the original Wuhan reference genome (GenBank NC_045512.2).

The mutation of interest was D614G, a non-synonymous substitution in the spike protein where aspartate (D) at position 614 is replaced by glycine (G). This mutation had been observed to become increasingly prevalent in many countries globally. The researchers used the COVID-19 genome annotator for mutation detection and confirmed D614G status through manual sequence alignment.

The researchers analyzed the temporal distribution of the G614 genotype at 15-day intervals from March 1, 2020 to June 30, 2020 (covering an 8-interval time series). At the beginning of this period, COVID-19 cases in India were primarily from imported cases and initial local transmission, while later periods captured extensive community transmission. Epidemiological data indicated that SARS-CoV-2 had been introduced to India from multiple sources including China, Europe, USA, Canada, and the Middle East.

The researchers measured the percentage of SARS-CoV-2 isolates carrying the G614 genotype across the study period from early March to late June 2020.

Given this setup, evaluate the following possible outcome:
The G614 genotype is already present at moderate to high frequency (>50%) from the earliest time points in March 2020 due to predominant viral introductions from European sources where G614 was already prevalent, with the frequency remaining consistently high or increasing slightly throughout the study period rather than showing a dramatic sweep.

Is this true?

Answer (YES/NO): NO